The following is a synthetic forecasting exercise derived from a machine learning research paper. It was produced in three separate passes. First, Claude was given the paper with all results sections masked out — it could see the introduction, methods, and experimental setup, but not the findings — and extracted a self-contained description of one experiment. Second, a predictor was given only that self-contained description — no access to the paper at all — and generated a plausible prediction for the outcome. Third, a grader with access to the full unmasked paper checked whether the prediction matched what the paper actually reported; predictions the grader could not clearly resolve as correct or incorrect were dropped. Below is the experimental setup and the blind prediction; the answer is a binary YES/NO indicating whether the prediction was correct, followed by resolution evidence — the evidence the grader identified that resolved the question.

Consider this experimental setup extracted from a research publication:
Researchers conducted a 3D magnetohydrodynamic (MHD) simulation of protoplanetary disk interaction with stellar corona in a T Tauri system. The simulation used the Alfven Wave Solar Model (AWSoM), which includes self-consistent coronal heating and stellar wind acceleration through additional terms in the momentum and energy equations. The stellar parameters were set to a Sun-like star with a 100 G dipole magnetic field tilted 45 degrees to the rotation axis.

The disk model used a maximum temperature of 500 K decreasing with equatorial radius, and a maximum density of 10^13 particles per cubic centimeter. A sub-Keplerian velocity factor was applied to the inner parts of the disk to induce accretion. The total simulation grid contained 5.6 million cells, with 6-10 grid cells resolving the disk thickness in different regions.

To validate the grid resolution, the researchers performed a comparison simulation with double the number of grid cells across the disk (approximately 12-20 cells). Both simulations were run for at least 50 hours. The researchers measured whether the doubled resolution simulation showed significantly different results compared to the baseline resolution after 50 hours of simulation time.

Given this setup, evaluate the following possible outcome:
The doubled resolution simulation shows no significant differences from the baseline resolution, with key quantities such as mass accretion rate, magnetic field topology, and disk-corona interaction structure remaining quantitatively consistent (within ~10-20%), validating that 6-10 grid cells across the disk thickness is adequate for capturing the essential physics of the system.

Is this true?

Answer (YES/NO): NO